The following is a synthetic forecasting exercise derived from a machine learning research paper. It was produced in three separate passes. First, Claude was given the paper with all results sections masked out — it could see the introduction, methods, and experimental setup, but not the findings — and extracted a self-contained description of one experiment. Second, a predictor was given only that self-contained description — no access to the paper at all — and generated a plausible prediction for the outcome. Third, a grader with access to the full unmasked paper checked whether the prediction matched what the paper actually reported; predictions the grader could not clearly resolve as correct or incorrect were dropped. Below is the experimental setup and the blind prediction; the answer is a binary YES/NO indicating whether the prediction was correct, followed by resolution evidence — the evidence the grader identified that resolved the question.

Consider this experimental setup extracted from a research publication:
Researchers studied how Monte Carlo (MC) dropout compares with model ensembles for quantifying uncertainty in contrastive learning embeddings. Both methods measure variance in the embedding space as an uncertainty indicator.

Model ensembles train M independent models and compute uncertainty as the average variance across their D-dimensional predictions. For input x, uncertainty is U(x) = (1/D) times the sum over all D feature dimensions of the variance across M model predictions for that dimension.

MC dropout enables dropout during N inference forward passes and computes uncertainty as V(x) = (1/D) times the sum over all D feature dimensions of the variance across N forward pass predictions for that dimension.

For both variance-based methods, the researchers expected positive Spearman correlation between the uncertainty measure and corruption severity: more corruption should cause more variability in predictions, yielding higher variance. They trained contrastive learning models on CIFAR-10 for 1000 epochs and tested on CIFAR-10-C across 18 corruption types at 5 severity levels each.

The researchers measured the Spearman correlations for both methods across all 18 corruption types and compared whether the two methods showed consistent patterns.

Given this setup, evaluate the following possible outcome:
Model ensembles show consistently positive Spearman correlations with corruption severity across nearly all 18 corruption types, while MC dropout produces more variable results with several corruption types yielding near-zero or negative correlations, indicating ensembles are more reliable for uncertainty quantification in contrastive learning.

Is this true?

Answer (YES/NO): NO